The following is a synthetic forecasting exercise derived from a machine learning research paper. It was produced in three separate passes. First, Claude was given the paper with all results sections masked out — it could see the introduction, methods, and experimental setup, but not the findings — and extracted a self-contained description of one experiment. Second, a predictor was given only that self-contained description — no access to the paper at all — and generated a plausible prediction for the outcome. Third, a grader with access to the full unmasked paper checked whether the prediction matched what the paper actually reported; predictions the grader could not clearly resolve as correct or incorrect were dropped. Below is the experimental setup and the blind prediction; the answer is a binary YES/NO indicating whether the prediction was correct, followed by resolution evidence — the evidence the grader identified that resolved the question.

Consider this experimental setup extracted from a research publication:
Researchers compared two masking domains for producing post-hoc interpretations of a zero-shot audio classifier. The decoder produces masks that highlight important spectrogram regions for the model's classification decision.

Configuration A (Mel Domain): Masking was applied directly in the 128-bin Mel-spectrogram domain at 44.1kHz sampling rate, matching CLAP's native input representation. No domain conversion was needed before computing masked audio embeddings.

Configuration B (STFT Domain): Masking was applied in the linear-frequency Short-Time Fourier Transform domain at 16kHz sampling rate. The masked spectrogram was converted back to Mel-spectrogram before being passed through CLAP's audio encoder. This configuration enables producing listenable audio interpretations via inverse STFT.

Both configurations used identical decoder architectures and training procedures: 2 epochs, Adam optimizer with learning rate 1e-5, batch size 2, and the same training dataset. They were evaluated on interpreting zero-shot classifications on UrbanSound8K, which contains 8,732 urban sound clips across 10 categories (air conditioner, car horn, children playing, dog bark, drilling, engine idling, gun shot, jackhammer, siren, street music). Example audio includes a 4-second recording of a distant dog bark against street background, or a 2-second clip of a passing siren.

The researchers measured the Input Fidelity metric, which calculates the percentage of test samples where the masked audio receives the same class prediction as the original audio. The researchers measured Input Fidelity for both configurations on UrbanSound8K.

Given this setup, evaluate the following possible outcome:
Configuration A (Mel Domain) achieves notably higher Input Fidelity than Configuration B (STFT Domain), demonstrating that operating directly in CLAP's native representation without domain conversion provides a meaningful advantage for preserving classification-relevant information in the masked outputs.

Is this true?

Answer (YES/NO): NO